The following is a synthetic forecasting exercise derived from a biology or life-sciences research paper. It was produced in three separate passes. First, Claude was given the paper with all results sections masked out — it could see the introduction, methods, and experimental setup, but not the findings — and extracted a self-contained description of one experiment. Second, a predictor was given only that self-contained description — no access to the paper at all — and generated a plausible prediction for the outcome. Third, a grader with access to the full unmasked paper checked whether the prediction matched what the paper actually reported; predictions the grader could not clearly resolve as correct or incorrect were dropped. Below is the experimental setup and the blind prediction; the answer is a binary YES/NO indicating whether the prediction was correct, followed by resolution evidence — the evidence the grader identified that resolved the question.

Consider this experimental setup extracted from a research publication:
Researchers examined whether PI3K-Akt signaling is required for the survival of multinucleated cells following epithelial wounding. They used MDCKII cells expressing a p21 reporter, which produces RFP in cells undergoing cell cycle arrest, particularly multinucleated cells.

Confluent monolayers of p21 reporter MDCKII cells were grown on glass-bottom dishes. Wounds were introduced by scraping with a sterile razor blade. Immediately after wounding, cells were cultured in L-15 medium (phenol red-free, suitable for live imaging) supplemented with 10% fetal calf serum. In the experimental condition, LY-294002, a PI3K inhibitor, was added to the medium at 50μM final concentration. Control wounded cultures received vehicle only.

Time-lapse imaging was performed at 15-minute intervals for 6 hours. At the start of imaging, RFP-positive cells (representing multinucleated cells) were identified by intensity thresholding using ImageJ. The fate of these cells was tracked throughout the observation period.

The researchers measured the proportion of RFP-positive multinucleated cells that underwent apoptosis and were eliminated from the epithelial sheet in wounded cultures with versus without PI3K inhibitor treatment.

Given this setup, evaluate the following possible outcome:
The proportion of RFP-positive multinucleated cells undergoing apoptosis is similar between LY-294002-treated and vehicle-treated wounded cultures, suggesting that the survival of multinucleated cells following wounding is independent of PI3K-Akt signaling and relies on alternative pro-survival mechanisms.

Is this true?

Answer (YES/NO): NO